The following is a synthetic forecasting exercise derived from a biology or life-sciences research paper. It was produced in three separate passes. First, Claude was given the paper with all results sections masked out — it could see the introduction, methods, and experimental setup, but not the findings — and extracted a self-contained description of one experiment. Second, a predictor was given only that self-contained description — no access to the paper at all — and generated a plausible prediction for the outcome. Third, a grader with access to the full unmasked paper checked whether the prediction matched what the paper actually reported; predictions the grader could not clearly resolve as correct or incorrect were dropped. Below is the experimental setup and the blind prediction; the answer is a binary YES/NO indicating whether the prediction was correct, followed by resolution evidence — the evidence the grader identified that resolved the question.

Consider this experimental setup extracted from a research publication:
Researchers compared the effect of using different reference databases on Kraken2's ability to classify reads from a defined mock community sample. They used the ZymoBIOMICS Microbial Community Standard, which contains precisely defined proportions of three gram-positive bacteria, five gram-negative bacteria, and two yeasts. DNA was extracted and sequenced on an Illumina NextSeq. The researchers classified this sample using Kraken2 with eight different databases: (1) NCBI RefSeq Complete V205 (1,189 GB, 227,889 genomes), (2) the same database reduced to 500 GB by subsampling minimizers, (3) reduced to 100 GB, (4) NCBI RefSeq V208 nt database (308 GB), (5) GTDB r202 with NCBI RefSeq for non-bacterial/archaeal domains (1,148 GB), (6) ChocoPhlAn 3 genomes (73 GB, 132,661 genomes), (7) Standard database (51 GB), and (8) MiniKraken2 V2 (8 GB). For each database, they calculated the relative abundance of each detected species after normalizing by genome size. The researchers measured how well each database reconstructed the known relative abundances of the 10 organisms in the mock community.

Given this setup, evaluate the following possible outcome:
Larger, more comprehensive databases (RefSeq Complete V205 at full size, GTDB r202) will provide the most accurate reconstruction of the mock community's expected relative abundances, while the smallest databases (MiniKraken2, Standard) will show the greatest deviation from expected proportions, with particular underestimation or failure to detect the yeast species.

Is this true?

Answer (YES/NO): NO